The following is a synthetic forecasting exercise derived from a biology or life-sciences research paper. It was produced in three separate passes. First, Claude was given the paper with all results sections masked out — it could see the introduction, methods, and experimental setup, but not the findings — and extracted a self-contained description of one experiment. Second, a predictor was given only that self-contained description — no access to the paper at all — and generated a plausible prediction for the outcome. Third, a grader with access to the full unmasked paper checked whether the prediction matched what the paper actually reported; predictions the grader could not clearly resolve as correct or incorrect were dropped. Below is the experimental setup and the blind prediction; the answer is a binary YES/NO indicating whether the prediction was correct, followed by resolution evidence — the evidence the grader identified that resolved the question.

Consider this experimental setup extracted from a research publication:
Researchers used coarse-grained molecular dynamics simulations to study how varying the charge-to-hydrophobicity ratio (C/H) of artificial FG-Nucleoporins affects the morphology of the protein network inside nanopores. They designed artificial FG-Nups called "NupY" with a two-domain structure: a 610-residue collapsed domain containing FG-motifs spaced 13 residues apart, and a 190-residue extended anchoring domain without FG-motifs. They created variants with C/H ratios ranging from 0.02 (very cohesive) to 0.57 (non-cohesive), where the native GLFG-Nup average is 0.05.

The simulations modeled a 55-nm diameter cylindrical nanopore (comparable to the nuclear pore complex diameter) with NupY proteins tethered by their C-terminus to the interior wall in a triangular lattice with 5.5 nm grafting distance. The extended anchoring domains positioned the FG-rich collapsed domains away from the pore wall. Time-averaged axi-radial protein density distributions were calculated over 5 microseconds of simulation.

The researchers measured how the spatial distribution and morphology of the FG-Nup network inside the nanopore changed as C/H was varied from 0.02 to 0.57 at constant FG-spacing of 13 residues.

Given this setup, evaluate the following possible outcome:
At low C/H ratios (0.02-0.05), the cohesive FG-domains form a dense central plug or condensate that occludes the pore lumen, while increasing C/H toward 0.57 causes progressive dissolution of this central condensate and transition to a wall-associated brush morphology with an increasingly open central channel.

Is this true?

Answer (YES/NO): NO